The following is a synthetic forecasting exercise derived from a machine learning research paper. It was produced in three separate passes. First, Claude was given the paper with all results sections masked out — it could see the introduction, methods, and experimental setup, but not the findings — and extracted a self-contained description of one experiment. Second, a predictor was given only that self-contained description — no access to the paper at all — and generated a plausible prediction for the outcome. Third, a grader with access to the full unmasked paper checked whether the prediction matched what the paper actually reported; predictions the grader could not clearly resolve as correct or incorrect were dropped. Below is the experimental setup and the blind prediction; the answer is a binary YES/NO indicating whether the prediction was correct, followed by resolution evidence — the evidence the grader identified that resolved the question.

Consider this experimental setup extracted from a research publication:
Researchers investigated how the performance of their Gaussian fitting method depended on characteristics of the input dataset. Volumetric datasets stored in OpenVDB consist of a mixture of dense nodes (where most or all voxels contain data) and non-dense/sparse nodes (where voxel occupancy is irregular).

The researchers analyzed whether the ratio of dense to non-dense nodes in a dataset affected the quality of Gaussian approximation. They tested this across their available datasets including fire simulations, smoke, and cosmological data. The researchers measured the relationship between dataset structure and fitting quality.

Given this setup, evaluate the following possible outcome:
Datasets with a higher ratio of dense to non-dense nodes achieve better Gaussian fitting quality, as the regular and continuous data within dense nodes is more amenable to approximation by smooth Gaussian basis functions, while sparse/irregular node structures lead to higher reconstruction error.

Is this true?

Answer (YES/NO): NO